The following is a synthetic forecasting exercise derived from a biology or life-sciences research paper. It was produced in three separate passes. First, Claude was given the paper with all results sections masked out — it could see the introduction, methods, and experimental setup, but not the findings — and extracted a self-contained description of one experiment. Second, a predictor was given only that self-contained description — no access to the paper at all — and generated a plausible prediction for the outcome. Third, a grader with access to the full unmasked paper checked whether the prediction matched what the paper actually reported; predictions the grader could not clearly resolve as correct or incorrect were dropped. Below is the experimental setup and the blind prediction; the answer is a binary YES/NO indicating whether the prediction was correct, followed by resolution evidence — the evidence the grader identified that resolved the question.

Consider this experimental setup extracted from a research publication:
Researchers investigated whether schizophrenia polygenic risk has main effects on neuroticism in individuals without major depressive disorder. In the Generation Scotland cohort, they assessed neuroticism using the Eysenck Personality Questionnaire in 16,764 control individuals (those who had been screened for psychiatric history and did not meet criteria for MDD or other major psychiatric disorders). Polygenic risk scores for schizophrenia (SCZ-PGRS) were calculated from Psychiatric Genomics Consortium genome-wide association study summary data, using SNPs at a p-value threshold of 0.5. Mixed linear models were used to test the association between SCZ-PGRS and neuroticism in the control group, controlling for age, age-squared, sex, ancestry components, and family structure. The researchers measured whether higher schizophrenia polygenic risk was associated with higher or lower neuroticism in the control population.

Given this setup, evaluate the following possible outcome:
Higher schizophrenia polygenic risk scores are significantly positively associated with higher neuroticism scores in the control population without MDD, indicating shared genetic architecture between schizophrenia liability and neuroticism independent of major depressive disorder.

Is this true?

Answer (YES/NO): YES